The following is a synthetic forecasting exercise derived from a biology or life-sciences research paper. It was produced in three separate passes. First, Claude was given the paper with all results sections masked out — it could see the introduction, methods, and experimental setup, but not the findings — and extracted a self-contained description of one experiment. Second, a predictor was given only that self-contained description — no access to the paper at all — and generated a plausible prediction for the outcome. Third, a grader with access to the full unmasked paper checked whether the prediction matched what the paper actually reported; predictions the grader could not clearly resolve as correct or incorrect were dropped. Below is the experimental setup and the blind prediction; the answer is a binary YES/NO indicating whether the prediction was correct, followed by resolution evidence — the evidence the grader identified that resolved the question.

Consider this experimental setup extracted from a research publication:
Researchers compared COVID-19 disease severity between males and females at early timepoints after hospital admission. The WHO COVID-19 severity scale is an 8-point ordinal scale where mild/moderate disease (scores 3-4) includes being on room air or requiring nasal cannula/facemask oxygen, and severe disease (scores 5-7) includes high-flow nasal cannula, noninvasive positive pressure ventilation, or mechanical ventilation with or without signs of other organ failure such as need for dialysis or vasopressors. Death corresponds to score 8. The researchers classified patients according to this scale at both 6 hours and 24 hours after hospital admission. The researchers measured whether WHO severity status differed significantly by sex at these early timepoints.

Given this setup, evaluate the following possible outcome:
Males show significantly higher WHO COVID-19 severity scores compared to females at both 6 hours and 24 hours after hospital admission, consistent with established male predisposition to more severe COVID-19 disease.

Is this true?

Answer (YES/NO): YES